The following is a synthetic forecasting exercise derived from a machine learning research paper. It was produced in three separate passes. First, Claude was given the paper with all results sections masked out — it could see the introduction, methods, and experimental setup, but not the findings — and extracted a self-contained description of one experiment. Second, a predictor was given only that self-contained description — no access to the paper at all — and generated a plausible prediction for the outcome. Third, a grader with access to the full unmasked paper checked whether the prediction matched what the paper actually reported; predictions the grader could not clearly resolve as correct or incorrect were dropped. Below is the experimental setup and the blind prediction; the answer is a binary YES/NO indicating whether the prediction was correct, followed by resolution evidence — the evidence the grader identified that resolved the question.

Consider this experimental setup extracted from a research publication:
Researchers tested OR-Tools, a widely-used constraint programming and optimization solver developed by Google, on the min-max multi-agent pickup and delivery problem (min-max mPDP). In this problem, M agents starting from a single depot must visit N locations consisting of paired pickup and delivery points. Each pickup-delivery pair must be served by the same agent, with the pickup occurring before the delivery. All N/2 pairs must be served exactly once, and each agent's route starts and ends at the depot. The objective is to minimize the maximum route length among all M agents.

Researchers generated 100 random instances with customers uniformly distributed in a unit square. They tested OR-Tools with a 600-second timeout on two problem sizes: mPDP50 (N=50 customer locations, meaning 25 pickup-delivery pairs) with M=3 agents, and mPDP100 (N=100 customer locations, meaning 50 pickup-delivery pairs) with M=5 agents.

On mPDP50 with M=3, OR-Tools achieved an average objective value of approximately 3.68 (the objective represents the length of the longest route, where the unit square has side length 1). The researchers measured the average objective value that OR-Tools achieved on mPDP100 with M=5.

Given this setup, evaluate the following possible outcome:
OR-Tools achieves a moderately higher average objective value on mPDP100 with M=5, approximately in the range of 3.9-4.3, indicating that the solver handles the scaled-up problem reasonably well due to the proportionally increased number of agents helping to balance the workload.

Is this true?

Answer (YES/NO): NO